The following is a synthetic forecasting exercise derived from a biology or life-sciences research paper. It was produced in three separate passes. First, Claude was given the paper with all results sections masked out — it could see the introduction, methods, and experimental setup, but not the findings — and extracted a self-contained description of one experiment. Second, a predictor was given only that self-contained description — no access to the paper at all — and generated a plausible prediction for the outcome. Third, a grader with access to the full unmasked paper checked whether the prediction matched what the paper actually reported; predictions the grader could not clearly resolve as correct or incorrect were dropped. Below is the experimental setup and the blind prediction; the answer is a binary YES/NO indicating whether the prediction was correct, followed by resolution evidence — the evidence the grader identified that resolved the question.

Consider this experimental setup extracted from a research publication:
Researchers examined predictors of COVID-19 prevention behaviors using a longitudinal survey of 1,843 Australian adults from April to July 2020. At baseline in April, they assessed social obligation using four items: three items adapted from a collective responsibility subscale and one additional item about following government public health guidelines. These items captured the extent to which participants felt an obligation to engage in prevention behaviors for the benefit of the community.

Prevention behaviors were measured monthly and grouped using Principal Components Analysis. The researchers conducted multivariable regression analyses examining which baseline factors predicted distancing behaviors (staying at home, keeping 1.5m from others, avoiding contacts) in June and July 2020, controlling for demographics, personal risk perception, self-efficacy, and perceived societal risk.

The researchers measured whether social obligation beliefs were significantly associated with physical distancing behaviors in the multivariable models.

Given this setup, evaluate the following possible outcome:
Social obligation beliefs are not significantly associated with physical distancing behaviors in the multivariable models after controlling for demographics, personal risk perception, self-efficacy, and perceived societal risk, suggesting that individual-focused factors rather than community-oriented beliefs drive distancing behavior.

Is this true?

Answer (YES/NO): NO